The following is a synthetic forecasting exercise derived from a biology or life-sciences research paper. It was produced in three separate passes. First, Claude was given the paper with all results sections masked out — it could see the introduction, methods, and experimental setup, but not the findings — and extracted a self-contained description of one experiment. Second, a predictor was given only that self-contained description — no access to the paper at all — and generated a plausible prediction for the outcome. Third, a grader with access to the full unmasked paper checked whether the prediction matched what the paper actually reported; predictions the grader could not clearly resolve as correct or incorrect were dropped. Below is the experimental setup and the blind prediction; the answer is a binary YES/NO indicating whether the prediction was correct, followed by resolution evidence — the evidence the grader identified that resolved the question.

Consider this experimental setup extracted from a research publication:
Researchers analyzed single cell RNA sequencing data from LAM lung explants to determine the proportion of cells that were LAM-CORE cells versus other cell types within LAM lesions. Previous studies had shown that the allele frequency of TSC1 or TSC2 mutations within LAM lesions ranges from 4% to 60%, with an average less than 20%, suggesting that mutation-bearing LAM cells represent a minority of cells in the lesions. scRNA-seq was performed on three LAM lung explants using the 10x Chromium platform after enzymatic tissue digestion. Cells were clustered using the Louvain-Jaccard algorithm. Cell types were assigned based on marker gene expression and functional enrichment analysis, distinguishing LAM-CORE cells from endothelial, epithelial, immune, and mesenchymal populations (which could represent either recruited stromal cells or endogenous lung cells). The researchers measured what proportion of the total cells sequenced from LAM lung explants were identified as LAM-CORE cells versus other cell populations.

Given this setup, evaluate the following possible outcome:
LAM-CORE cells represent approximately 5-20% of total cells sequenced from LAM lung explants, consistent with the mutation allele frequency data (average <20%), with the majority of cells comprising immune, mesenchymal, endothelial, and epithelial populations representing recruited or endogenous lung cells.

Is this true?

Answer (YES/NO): NO